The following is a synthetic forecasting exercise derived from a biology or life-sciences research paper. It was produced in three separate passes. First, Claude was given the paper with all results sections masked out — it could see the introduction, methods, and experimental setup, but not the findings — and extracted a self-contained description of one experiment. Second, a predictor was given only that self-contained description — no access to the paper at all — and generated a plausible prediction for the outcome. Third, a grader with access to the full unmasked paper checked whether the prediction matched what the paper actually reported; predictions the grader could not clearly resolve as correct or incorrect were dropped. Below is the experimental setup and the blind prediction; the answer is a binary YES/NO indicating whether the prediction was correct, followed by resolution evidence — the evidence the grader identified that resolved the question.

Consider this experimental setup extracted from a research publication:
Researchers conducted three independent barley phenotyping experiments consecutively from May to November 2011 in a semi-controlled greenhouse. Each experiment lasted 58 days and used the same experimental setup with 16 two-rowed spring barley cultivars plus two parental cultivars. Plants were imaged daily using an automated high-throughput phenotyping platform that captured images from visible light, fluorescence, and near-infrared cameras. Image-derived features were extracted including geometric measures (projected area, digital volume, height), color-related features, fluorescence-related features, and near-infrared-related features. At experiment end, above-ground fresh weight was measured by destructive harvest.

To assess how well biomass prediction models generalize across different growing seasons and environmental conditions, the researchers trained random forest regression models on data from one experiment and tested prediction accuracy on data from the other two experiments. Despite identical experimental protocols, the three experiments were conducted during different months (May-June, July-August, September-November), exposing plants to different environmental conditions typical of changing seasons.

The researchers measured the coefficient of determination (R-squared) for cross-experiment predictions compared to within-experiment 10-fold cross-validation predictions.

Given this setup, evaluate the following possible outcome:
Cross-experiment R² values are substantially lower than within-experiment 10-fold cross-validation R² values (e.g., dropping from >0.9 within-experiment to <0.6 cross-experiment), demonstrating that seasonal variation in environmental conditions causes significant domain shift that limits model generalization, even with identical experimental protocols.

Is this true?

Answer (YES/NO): NO